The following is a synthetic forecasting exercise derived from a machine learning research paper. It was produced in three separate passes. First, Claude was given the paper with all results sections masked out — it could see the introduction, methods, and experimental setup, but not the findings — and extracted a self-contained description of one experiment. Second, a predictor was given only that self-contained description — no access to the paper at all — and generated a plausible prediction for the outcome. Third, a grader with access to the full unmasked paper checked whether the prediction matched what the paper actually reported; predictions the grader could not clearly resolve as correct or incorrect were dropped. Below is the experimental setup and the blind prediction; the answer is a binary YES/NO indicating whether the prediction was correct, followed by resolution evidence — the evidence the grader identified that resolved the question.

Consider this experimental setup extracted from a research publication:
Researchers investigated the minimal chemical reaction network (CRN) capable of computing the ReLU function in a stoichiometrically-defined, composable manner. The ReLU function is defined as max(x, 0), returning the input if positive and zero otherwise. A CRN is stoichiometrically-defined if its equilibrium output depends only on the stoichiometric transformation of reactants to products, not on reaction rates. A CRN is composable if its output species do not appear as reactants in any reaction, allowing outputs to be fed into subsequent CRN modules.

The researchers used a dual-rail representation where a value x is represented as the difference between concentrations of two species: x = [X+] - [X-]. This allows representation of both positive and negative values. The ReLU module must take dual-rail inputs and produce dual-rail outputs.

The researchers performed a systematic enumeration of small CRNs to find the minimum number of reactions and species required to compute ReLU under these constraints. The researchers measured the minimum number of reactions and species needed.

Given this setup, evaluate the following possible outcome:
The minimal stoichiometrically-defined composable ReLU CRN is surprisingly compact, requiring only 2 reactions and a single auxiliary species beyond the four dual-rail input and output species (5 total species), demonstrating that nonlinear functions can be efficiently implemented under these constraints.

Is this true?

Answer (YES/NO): YES